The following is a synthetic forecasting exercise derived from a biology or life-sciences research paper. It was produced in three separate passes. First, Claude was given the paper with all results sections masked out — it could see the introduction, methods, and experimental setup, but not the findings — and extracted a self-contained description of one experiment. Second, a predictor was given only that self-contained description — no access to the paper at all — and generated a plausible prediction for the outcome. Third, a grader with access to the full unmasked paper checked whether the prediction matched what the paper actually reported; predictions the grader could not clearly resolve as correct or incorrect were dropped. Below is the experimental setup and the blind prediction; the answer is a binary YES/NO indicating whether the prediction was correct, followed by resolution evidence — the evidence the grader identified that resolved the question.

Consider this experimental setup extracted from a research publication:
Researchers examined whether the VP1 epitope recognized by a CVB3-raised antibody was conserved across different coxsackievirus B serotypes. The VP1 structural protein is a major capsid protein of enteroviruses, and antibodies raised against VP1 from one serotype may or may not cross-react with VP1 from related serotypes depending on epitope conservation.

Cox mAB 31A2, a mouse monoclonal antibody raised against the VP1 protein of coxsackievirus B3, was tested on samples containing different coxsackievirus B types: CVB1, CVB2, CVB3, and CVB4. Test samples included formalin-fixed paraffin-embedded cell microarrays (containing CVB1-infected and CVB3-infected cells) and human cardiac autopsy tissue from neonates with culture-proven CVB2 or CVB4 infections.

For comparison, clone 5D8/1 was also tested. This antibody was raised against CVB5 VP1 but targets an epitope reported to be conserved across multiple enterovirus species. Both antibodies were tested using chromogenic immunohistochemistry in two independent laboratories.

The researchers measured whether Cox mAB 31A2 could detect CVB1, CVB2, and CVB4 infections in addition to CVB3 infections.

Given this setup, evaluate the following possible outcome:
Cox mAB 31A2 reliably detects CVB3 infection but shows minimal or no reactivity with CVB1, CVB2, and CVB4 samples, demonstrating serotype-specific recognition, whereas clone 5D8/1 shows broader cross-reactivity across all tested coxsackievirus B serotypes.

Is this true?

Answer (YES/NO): NO